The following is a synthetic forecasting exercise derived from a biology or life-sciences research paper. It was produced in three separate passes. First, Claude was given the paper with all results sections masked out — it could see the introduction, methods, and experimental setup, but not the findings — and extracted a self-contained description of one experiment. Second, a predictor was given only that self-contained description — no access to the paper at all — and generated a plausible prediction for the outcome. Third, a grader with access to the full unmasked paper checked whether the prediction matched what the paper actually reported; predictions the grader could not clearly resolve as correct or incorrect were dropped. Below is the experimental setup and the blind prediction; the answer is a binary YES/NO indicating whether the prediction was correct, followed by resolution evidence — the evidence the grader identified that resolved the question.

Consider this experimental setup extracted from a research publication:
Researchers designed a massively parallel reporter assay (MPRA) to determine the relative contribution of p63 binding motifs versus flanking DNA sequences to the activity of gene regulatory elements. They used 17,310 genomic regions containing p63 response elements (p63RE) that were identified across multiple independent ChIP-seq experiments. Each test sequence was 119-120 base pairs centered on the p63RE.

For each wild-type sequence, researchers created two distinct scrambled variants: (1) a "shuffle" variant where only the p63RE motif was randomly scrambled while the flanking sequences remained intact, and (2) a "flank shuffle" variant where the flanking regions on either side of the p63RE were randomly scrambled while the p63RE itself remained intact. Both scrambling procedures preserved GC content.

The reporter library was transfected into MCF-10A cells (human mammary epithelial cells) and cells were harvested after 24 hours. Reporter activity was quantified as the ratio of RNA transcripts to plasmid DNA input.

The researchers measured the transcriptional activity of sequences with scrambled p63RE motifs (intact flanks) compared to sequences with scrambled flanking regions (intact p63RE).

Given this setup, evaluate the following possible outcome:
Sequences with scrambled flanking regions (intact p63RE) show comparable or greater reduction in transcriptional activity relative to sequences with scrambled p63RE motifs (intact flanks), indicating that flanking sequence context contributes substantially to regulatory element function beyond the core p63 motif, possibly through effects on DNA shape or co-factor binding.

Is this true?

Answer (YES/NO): NO